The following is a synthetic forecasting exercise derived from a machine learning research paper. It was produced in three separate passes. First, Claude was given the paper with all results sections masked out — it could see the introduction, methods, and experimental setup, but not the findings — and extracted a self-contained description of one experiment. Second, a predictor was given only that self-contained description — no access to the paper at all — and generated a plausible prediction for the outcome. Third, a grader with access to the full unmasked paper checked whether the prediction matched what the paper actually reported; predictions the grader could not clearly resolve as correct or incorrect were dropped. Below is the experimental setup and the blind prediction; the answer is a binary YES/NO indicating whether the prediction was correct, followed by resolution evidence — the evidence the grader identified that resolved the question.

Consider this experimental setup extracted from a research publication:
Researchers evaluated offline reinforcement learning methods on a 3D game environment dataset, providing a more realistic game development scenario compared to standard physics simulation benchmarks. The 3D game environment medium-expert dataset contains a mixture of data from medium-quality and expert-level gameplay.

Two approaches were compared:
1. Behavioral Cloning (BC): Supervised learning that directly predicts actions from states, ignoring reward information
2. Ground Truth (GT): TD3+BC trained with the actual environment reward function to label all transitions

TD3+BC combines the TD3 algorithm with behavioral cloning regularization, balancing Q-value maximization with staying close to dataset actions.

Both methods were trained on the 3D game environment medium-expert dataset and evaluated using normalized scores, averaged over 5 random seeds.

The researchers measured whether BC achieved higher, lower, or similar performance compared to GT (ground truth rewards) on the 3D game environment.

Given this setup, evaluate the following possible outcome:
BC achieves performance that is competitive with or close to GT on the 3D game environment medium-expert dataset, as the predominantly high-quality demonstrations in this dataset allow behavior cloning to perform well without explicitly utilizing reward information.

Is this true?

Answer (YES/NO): YES